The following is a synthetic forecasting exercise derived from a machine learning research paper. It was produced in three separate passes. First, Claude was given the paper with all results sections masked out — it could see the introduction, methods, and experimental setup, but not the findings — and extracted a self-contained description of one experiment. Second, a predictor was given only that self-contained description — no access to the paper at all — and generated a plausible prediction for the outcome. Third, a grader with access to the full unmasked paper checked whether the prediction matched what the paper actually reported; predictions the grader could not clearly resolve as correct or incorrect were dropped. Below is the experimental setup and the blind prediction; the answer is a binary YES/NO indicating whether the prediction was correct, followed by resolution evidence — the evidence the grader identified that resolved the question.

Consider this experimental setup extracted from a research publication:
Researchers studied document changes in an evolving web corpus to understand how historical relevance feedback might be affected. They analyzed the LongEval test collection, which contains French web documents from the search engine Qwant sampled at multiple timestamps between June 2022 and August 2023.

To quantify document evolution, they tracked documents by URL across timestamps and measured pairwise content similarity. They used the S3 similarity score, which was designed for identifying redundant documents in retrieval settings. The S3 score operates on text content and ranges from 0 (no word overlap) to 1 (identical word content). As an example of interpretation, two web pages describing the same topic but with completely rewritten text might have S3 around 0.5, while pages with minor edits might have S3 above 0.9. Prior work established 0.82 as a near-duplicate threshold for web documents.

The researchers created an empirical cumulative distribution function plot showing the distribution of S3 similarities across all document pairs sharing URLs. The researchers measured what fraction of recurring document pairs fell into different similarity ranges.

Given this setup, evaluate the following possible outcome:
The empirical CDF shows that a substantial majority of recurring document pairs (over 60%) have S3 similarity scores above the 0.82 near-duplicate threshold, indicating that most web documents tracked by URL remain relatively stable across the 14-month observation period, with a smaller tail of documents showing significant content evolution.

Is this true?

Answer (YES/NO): NO